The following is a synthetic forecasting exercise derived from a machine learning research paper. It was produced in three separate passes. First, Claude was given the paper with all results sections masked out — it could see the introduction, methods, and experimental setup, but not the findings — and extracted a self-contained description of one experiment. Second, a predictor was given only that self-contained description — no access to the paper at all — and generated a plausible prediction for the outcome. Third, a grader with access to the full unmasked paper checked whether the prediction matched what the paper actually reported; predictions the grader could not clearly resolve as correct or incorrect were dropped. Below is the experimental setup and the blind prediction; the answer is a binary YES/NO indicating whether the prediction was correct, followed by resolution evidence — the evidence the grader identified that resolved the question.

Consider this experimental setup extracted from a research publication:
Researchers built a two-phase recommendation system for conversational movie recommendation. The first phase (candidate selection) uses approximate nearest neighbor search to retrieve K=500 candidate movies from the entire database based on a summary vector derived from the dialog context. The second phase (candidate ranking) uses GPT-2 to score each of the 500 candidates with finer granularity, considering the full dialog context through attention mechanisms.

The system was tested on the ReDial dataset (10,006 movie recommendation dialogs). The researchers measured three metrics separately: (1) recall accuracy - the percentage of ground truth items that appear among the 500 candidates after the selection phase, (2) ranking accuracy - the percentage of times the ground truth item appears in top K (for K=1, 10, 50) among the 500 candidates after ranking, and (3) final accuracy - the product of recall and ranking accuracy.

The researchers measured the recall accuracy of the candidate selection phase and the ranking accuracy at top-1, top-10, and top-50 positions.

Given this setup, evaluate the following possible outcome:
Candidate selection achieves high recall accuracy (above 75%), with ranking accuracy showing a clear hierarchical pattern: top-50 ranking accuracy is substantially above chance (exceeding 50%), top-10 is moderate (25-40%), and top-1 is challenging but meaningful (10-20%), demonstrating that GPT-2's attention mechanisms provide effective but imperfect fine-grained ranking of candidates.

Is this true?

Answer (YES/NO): NO